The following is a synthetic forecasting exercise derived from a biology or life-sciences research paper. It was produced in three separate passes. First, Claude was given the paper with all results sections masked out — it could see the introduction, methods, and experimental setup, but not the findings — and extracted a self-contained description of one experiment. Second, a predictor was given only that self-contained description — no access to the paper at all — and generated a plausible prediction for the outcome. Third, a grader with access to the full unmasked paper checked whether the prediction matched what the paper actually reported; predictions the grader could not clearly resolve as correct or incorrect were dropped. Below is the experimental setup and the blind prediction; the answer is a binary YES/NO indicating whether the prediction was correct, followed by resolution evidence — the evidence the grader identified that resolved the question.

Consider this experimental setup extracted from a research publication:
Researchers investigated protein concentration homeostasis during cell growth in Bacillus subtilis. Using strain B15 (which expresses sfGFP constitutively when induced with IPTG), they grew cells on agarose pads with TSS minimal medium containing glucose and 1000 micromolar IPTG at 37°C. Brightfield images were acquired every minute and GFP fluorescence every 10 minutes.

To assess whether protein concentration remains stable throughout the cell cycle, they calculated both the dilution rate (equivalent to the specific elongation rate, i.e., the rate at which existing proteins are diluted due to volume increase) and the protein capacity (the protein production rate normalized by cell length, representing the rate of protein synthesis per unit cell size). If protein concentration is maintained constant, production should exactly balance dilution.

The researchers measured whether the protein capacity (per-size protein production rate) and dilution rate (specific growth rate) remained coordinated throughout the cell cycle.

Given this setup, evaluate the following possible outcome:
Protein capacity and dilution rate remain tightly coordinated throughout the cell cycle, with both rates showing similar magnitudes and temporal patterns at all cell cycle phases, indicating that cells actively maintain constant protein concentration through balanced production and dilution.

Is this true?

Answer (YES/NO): YES